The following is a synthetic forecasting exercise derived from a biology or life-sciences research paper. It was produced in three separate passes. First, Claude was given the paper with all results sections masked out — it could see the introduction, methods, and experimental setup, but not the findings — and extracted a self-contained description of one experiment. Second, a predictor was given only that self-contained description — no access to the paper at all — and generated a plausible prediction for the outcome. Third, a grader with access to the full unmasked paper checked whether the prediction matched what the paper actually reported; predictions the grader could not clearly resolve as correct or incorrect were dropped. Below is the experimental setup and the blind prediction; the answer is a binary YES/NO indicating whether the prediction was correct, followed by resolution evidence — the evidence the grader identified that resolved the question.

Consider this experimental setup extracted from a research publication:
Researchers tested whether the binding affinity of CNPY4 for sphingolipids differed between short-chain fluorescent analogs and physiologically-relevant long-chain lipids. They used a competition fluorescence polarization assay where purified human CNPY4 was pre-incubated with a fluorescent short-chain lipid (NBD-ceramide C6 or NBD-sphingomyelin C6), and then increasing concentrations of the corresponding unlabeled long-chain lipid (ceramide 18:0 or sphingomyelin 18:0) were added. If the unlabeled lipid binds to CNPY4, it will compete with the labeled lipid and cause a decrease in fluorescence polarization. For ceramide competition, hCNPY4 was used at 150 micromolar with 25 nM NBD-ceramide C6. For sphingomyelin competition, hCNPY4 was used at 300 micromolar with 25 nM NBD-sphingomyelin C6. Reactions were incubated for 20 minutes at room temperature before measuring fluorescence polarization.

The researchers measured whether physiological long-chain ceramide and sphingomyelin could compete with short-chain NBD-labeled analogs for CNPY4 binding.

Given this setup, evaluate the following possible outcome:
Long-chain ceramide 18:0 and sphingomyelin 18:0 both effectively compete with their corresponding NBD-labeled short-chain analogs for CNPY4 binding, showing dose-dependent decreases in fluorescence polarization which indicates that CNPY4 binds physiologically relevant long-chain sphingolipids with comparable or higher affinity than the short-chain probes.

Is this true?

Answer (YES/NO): YES